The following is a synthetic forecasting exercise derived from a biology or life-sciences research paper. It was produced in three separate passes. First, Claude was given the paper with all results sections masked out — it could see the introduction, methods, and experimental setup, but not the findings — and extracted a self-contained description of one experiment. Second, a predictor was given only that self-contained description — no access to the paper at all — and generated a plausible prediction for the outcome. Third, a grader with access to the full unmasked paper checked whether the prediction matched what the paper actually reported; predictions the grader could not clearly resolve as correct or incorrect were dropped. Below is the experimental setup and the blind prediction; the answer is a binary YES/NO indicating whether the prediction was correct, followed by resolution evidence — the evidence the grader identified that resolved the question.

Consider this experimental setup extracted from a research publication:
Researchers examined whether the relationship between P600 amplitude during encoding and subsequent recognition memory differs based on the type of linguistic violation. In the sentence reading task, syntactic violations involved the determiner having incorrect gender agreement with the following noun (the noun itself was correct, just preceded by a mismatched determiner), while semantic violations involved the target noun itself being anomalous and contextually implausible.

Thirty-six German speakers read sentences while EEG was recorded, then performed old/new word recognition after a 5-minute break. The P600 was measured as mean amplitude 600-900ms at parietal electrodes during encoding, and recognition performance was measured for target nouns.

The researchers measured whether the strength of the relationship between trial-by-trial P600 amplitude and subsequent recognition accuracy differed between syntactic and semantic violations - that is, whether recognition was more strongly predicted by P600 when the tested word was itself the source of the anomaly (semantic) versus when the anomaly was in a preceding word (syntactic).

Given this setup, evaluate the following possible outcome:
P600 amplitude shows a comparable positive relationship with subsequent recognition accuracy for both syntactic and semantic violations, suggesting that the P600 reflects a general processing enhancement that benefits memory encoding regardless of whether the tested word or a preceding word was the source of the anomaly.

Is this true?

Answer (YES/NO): NO